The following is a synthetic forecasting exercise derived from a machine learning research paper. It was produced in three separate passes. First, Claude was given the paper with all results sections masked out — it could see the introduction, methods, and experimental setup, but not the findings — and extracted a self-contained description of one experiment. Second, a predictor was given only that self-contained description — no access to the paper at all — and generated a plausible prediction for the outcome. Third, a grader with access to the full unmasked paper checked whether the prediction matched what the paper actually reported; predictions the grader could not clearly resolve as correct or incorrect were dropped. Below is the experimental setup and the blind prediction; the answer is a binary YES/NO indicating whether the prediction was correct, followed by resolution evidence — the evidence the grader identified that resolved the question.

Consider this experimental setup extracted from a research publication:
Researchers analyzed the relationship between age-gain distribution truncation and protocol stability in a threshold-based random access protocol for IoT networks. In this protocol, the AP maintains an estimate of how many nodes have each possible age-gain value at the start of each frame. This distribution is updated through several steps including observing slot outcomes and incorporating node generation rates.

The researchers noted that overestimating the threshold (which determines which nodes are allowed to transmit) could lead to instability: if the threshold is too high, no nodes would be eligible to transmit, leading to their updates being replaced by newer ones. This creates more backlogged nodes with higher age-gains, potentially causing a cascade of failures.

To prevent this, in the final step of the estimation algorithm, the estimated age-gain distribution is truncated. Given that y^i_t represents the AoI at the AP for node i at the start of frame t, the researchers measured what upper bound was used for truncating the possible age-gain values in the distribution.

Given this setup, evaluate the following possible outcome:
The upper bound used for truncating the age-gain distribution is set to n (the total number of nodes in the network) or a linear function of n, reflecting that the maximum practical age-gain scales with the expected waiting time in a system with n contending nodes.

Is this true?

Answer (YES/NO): NO